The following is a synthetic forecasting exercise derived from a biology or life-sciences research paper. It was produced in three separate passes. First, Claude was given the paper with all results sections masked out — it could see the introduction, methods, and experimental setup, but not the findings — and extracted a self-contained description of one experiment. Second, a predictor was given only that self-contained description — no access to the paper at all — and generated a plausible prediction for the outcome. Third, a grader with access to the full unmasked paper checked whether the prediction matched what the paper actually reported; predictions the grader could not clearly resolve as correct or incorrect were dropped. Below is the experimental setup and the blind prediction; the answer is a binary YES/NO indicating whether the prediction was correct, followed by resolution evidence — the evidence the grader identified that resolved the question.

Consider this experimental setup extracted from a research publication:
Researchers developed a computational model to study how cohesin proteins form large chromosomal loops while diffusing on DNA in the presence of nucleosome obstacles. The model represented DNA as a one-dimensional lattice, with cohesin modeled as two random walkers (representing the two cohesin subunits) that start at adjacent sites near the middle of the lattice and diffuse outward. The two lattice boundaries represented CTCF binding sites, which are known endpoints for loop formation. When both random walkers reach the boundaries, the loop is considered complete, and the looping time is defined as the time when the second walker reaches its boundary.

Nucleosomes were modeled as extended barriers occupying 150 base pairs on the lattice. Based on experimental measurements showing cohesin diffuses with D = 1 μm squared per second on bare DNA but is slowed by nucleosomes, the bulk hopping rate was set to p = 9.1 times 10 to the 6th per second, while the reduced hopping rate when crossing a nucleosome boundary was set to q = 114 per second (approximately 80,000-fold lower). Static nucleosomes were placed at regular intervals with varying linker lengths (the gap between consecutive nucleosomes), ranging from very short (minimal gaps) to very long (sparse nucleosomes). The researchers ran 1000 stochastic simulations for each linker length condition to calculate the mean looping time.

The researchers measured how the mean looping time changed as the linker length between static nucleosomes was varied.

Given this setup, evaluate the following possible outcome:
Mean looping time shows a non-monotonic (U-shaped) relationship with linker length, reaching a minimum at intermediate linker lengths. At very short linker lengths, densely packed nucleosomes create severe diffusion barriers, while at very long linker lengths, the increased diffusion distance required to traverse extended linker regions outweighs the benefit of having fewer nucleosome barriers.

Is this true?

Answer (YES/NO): NO